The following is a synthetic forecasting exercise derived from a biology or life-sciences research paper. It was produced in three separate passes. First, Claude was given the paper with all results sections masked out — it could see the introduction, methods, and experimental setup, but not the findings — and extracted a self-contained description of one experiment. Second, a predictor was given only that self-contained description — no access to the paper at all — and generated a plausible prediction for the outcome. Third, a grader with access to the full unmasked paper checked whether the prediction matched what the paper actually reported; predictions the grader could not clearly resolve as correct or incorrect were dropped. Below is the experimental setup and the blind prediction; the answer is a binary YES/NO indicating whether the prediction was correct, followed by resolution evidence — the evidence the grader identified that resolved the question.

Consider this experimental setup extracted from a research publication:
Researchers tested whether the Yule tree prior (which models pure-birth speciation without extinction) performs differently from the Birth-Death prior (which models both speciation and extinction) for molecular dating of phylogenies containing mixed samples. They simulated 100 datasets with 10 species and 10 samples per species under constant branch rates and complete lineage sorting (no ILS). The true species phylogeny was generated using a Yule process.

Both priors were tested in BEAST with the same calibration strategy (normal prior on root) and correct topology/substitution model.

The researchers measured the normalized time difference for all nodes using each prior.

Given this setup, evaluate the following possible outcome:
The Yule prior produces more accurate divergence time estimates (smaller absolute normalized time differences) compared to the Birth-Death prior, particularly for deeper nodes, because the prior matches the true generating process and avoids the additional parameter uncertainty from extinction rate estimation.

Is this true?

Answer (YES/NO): NO